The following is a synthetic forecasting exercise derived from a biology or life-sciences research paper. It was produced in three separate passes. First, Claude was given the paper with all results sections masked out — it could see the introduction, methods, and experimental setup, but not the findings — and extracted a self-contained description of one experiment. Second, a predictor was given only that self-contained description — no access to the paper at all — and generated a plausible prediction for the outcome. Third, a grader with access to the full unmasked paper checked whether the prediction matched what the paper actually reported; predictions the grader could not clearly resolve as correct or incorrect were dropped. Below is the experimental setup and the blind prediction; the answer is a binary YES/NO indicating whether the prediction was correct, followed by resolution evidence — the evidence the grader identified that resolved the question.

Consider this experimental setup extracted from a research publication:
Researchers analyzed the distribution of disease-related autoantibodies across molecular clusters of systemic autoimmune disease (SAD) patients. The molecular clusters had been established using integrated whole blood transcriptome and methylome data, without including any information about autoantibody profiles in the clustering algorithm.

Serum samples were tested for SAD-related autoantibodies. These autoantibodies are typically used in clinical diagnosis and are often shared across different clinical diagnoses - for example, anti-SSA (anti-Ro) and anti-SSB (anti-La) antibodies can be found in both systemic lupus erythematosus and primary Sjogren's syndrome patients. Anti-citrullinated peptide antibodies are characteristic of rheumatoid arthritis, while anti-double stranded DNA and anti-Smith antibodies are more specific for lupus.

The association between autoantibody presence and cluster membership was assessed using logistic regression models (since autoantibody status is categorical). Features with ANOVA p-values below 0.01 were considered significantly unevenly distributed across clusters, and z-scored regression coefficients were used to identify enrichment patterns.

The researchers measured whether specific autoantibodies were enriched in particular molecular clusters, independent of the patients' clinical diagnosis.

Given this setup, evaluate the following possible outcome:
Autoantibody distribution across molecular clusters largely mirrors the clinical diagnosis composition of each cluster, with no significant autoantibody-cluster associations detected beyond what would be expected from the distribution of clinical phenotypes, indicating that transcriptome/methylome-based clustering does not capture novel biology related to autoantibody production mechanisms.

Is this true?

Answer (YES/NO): NO